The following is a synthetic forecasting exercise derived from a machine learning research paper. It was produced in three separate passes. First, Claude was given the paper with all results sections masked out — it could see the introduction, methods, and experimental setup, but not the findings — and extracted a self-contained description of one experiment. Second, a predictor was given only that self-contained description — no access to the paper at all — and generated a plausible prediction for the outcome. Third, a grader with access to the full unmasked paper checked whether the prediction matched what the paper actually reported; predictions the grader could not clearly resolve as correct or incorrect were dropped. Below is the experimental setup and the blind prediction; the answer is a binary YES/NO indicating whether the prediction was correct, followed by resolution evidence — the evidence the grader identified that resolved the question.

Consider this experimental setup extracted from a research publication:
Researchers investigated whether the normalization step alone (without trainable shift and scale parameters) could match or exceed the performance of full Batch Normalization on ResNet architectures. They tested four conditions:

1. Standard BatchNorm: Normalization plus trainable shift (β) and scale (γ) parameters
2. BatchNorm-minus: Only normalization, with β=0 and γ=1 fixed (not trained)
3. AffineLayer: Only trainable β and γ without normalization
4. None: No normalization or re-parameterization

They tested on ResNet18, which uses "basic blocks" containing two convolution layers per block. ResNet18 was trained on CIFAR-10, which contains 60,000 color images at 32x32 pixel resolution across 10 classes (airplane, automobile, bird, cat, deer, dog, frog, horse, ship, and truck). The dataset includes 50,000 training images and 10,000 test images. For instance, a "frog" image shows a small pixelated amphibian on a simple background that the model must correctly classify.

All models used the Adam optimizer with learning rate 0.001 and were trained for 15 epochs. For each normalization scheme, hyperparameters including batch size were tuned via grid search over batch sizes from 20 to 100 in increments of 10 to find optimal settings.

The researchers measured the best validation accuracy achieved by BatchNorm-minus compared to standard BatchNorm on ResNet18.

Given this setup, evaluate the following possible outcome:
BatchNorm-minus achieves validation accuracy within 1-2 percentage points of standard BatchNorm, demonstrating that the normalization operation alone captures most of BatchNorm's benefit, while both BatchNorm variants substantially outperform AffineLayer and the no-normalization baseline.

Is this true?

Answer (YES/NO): YES